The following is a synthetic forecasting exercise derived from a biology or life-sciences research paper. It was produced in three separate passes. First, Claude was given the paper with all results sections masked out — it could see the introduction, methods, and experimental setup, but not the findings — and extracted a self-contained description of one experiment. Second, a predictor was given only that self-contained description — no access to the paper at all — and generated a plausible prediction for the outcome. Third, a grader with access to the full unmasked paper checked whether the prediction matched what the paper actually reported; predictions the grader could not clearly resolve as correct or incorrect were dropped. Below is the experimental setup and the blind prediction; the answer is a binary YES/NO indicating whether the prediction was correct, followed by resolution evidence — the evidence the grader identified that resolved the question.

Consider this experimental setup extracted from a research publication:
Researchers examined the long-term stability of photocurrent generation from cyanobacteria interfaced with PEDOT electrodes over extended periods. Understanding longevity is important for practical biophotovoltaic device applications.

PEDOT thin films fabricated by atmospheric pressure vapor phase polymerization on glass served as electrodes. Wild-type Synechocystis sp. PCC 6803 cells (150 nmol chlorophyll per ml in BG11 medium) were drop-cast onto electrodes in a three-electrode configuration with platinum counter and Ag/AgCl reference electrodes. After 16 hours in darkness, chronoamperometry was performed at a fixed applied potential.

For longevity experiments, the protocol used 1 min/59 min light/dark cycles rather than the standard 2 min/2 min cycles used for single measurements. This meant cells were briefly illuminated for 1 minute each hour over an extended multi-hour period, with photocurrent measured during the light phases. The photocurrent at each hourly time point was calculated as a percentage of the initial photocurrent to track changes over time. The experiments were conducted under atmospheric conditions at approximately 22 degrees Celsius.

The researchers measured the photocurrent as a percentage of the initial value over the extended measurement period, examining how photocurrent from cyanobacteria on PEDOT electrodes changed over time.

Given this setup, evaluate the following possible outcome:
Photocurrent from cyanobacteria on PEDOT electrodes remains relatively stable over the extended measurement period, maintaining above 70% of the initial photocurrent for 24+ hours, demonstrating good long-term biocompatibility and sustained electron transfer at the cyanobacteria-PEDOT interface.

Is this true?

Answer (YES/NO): NO